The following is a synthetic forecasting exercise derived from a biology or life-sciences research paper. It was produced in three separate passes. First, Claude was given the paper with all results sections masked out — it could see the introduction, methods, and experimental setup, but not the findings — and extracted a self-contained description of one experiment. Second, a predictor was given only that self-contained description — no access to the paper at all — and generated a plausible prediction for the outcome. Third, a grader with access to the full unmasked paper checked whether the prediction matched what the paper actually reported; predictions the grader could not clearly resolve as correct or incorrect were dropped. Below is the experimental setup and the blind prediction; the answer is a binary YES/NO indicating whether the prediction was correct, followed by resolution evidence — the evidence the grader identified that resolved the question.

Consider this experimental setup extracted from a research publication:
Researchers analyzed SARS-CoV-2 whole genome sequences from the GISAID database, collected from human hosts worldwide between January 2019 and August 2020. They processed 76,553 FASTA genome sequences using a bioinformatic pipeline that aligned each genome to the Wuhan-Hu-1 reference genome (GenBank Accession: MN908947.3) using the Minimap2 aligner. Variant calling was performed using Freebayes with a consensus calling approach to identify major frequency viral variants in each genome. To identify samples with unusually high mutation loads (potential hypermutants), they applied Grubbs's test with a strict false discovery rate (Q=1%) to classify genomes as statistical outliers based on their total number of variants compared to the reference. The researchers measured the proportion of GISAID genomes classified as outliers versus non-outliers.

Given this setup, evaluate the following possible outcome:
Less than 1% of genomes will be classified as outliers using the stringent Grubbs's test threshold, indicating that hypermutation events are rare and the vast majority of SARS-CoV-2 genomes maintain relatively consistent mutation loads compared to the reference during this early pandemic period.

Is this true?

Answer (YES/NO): YES